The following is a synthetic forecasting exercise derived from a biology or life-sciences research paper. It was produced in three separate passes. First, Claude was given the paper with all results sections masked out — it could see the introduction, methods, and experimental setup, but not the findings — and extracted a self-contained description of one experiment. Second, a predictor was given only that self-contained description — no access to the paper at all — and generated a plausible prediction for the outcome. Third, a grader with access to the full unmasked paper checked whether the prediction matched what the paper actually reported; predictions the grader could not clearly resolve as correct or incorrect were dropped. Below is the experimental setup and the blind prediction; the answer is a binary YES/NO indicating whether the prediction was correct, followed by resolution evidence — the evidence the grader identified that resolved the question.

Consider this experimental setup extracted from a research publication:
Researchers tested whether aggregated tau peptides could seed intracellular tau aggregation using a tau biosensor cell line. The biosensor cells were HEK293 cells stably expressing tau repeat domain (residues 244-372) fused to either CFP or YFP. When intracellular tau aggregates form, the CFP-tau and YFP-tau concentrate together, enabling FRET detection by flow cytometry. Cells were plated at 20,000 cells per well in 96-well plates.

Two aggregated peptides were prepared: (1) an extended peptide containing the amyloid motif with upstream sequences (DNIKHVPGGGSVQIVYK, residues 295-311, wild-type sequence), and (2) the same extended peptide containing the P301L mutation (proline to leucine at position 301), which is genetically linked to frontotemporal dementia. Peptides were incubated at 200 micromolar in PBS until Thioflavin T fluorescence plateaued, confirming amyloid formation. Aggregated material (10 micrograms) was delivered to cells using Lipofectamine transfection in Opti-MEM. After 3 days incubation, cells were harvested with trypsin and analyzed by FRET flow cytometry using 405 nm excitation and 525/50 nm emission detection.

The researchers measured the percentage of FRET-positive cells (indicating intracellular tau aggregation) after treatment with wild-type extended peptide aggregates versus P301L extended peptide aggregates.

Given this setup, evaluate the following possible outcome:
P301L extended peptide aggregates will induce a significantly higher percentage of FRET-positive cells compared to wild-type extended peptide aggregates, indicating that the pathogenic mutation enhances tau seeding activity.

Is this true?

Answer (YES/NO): YES